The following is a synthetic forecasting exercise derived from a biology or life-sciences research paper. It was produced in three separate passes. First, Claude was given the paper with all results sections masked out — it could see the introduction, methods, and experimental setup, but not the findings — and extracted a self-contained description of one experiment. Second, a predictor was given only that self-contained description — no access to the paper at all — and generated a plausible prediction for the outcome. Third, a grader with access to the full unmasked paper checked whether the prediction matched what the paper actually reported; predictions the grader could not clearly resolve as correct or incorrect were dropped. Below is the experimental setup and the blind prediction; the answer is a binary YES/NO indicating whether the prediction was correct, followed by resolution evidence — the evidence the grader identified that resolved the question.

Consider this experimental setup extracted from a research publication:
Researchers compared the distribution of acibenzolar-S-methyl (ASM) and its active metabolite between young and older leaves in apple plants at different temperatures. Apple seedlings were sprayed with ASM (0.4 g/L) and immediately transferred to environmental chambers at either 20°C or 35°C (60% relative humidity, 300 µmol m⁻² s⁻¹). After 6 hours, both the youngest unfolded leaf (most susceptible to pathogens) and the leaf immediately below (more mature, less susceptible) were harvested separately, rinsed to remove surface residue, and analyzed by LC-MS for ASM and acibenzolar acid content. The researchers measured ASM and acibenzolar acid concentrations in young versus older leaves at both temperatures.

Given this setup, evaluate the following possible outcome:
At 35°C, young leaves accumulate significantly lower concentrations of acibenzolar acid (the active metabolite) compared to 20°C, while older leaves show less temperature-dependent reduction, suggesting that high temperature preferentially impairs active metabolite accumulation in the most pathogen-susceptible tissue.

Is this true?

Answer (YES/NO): NO